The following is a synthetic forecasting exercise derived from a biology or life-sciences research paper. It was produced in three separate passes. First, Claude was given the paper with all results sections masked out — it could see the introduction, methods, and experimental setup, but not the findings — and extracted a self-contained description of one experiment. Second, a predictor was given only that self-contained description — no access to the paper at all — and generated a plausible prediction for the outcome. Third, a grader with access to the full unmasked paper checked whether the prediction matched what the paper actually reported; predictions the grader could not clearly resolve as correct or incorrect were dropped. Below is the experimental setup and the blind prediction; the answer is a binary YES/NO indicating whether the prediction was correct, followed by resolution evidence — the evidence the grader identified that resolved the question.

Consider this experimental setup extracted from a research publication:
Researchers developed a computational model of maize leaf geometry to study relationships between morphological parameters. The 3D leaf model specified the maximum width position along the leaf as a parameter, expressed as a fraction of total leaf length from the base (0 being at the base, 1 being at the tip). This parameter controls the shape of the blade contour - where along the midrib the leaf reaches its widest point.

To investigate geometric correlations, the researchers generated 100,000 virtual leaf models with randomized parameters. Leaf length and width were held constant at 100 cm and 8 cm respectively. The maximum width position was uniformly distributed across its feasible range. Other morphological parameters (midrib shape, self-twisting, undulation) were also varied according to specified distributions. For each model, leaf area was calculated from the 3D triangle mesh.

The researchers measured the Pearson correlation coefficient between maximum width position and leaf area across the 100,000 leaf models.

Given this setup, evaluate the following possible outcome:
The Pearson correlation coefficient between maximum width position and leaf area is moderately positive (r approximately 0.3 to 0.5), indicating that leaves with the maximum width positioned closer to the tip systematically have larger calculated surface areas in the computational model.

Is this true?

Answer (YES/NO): YES